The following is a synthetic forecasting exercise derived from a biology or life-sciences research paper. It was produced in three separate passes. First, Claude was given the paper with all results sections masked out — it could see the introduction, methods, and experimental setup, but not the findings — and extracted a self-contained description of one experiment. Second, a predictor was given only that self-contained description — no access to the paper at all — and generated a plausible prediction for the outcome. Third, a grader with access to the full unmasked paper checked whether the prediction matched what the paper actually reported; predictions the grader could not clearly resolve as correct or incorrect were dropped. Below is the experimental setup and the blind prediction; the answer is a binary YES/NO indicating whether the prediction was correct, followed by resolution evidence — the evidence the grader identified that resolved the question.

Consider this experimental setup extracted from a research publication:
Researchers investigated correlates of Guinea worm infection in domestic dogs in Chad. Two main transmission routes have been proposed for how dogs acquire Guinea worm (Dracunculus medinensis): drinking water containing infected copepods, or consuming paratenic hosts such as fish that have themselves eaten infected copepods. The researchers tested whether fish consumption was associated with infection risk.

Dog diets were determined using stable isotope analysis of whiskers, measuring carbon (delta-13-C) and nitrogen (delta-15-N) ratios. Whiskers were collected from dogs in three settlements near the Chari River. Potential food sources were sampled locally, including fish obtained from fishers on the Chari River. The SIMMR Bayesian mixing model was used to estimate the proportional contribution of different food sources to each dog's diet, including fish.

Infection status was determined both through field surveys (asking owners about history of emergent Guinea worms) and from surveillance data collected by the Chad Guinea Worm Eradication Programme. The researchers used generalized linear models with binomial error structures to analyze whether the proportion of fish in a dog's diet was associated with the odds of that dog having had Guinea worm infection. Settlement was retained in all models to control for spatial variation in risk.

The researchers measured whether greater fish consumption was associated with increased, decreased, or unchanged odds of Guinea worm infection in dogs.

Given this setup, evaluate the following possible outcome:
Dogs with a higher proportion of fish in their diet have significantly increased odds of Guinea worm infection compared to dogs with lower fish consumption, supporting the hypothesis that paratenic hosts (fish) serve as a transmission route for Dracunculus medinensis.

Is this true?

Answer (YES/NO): YES